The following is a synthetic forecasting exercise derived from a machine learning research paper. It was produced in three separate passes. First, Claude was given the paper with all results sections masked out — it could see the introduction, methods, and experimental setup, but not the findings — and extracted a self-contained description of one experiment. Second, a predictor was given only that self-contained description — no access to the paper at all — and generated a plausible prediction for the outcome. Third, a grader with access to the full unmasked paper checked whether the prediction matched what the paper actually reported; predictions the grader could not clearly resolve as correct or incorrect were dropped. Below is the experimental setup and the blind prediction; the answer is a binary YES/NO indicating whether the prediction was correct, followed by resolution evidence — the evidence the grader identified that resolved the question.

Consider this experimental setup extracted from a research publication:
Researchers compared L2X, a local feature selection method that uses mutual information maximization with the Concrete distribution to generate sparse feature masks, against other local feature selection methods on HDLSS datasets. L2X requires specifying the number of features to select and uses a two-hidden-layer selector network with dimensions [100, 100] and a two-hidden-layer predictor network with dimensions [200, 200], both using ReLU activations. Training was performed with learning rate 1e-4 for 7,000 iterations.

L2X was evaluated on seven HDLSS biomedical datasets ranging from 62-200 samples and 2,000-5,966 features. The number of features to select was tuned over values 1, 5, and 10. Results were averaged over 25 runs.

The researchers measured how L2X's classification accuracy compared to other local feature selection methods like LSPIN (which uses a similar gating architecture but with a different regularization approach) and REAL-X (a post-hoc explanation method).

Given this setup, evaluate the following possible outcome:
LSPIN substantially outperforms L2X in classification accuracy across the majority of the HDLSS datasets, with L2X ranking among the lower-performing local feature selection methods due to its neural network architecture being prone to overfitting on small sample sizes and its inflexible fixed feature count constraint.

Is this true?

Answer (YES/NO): YES